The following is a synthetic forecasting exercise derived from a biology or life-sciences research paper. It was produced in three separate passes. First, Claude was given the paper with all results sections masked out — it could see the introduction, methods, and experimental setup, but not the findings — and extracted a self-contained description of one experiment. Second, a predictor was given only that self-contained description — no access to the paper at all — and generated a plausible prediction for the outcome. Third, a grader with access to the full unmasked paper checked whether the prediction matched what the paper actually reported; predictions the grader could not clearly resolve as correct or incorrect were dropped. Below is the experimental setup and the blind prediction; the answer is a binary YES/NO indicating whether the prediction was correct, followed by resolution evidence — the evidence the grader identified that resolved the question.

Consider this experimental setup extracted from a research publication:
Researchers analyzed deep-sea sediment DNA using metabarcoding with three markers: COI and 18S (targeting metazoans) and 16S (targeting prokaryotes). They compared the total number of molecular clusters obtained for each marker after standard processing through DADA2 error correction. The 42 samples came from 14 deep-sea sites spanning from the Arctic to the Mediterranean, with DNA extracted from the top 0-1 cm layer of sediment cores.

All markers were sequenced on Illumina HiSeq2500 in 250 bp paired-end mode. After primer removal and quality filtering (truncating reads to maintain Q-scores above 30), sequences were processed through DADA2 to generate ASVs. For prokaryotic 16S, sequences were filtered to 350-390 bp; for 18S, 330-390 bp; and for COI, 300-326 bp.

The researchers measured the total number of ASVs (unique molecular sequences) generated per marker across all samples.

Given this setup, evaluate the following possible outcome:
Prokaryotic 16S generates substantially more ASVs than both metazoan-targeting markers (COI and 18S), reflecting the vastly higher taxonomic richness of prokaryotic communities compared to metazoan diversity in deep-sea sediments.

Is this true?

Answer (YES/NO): NO